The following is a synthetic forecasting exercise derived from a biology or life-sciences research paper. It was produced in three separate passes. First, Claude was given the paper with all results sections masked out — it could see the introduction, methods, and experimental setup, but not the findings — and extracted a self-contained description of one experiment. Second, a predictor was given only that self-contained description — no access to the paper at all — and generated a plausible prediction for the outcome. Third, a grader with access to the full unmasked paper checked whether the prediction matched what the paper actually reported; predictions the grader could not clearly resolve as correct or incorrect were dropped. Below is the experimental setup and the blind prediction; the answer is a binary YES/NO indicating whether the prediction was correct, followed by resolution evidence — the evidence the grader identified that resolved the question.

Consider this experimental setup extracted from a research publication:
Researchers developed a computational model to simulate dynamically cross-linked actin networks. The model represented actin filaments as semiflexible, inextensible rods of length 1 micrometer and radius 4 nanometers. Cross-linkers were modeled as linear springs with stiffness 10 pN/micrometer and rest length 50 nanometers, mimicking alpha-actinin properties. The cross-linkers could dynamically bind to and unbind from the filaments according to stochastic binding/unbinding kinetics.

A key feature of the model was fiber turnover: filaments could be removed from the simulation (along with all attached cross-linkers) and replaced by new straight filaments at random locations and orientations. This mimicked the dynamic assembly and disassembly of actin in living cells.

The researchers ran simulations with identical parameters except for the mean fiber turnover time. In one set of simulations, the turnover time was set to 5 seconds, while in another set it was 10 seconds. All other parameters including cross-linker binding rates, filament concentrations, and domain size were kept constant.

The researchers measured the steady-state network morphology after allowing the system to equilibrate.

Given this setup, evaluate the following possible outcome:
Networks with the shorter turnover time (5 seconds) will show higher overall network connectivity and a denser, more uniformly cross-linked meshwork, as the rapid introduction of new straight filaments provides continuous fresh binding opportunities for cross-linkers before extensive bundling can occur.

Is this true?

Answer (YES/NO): NO